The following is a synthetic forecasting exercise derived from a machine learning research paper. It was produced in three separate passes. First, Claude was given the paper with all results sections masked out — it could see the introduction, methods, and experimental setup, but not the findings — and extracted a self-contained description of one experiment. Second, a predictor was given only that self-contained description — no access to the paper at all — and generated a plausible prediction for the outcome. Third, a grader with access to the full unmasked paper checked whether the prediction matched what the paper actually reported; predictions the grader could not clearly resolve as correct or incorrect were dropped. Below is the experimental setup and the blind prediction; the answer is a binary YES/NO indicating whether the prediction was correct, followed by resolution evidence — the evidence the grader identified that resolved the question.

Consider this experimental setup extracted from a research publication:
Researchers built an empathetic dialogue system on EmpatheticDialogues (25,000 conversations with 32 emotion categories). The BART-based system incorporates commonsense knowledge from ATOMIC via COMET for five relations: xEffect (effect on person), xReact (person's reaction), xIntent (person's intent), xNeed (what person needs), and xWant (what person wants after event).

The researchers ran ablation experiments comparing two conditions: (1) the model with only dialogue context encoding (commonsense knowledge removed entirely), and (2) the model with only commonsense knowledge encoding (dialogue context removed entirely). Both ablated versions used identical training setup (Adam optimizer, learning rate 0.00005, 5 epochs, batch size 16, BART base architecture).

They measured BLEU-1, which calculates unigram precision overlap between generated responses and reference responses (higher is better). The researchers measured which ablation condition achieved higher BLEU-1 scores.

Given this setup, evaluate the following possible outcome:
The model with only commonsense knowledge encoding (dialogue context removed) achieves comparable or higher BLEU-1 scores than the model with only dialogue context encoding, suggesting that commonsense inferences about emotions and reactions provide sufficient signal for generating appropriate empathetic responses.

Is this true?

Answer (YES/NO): YES